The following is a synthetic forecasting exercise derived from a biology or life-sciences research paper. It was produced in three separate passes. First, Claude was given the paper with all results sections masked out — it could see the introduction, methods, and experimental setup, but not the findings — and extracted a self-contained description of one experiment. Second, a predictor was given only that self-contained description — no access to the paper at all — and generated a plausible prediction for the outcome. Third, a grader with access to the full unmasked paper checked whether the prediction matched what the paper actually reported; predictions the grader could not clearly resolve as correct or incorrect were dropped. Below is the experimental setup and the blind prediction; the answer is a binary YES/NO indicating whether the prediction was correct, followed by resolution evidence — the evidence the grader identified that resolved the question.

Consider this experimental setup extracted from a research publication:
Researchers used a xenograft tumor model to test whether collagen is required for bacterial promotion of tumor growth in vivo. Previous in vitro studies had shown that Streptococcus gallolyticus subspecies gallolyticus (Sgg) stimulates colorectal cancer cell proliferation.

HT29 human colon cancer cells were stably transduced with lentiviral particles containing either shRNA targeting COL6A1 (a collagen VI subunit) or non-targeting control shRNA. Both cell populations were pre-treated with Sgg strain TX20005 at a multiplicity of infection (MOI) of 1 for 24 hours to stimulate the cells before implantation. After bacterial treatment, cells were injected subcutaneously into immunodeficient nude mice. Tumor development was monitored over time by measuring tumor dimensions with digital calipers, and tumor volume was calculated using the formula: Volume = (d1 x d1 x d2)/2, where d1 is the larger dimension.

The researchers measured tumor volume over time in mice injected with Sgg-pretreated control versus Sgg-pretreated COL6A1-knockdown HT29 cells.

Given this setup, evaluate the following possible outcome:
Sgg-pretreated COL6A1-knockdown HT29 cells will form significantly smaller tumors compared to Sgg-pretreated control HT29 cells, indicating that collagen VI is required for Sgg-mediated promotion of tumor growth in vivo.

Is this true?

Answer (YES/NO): YES